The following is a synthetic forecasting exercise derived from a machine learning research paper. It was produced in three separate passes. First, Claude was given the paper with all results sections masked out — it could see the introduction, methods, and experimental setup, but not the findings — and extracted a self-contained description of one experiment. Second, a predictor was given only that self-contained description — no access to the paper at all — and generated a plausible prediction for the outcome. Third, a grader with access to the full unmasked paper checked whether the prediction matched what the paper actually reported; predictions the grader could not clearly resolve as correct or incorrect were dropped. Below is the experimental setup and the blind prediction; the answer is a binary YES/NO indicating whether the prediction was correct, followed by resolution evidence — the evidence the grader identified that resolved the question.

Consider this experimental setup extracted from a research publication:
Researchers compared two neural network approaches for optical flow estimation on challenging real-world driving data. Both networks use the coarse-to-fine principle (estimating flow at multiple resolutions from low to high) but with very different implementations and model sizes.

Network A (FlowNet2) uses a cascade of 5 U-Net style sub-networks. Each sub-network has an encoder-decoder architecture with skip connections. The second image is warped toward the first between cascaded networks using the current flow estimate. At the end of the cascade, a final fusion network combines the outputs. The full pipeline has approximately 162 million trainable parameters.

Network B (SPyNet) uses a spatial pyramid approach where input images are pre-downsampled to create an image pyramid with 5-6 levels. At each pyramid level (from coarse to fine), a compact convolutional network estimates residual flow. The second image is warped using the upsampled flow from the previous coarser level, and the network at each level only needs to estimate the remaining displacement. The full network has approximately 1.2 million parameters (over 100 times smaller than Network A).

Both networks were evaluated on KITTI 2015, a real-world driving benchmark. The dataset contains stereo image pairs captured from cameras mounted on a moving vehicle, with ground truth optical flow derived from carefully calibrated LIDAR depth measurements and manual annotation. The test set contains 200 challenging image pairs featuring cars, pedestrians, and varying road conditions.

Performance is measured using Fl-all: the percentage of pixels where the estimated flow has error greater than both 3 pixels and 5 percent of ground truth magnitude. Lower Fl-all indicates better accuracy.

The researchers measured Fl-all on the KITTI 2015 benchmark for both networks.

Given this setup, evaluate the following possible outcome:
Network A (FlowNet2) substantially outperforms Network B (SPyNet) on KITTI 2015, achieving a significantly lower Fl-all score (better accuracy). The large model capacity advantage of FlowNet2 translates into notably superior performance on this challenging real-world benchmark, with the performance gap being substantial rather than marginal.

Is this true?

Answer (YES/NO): YES